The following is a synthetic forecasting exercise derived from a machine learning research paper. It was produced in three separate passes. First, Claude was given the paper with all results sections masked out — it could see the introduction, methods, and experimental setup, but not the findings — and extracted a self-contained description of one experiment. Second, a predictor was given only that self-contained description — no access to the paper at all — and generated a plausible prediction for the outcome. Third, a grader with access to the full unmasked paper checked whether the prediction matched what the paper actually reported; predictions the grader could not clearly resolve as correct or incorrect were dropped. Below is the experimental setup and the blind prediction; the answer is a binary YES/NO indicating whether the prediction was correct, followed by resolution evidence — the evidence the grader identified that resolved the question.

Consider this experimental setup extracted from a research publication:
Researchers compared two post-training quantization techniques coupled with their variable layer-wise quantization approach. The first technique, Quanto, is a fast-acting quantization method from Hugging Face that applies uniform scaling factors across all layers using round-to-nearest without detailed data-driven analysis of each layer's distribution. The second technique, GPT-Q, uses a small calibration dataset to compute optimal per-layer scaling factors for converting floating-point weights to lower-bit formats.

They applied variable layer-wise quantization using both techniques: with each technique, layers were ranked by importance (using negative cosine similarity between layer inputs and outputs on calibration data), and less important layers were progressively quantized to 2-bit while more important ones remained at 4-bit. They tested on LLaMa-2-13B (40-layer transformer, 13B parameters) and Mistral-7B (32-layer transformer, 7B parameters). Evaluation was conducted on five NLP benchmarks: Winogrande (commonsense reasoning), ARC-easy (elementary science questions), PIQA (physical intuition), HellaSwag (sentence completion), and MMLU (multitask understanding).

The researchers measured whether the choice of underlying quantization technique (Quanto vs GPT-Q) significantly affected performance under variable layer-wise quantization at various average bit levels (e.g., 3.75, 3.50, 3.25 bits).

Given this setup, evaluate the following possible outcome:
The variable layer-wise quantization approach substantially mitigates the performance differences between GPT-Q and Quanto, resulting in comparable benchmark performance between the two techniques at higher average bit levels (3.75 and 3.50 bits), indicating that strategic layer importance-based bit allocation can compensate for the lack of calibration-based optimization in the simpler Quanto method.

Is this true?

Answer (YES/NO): NO